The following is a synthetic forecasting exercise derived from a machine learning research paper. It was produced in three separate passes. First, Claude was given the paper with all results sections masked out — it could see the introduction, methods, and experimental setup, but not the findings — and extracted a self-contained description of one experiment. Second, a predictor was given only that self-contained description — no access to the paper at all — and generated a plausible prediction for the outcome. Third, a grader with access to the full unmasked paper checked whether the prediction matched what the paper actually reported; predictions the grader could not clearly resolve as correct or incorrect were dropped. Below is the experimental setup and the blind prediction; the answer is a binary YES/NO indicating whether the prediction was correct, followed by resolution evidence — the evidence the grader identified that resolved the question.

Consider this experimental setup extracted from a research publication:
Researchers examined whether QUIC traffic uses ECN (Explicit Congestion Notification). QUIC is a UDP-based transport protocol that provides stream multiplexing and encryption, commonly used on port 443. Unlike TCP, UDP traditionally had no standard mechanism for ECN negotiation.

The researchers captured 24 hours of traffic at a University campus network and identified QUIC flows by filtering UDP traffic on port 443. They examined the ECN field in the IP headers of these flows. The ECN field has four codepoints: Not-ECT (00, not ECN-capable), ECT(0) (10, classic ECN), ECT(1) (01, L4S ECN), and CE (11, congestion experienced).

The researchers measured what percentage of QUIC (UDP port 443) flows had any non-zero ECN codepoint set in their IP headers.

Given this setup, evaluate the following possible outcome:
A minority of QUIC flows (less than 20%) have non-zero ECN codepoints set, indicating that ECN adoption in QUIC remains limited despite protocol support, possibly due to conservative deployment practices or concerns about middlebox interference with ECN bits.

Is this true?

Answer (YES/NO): YES